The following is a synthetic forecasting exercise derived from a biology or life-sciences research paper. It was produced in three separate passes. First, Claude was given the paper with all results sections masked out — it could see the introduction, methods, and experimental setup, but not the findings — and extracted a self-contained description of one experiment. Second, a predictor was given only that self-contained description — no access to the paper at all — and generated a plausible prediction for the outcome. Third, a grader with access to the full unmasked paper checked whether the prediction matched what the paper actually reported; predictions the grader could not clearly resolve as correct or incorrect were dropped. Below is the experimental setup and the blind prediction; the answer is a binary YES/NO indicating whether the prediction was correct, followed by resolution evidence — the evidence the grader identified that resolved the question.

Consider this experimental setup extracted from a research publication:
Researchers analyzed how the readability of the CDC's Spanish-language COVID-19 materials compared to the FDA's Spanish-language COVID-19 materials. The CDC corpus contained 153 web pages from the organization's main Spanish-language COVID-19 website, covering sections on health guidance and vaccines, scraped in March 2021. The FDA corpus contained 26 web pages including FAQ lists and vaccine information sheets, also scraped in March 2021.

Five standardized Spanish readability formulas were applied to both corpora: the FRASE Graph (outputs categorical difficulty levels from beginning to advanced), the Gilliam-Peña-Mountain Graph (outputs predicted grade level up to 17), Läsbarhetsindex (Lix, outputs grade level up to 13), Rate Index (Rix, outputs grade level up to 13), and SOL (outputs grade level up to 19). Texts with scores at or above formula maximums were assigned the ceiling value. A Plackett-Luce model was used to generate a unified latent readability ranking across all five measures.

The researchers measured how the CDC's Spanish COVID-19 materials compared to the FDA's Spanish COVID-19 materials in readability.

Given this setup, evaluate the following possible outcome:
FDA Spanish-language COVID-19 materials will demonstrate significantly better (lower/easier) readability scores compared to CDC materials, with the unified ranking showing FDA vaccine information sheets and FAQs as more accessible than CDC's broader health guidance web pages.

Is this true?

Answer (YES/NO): NO